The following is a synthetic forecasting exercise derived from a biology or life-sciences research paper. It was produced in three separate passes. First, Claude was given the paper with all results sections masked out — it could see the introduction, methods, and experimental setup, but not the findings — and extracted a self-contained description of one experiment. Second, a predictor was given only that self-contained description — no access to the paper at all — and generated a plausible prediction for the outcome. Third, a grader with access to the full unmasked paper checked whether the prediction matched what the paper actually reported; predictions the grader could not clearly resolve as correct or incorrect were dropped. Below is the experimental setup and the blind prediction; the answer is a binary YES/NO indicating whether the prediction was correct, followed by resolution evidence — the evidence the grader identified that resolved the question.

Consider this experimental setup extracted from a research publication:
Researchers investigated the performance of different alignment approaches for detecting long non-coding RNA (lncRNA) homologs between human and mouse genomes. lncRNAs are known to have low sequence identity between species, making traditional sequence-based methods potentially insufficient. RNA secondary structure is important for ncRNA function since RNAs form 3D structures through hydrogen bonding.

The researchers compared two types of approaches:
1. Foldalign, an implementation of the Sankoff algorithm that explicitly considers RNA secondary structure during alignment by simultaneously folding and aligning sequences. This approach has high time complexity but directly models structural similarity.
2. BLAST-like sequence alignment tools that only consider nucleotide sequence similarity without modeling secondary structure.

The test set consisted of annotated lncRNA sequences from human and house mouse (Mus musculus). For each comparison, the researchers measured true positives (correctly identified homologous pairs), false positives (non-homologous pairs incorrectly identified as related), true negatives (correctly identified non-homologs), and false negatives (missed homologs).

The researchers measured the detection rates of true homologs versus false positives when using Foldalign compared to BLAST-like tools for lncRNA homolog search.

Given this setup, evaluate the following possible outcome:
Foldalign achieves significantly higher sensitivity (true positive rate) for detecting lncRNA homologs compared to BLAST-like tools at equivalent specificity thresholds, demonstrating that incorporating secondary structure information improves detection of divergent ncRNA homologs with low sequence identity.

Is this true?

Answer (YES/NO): NO